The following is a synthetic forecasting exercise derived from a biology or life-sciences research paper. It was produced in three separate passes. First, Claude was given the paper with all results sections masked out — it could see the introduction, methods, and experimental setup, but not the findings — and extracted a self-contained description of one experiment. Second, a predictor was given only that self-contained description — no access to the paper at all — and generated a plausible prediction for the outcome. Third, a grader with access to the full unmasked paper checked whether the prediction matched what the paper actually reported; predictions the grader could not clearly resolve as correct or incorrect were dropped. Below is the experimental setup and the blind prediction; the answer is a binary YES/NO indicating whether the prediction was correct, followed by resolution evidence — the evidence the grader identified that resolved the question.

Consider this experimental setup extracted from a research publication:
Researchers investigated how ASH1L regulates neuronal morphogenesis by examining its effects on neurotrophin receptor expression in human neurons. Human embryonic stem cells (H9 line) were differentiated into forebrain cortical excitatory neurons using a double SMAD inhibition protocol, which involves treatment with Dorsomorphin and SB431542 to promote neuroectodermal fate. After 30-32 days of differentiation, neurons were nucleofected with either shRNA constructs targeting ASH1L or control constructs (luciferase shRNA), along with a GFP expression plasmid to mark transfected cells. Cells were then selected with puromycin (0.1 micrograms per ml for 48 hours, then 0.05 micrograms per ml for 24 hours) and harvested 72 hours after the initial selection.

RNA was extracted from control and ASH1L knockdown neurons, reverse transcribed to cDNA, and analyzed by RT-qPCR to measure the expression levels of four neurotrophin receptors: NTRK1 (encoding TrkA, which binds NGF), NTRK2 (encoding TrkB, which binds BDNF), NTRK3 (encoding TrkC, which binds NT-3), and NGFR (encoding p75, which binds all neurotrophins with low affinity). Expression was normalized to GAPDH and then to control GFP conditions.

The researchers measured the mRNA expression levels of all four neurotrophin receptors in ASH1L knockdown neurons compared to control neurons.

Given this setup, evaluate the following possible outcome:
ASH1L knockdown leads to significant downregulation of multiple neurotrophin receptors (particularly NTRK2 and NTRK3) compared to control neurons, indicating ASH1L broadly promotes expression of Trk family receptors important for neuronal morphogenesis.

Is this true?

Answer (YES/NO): NO